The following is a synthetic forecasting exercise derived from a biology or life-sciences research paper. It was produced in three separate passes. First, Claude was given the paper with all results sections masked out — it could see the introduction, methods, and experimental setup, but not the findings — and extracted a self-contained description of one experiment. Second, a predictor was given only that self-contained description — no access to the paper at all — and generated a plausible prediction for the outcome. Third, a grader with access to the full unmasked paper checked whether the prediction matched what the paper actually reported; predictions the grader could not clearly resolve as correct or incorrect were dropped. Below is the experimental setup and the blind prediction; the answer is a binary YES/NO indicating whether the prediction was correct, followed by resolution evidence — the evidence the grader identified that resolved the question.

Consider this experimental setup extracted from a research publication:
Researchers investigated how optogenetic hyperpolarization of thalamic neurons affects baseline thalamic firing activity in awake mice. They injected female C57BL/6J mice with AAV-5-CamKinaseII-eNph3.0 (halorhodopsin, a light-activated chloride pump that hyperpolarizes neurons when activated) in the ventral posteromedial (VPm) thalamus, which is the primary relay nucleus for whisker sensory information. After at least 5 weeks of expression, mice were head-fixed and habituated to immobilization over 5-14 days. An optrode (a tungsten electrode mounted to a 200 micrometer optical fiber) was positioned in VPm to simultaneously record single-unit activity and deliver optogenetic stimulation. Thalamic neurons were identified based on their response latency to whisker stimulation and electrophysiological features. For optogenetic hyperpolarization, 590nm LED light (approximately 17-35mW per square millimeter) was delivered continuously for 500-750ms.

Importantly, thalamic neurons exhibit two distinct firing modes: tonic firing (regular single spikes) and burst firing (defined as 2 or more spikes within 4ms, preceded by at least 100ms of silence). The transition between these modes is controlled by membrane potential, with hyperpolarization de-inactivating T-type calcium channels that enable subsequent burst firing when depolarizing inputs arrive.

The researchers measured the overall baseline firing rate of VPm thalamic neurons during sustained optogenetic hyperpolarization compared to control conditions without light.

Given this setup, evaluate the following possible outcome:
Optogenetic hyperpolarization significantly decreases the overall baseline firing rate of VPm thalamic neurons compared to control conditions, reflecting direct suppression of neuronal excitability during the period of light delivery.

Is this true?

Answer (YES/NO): NO